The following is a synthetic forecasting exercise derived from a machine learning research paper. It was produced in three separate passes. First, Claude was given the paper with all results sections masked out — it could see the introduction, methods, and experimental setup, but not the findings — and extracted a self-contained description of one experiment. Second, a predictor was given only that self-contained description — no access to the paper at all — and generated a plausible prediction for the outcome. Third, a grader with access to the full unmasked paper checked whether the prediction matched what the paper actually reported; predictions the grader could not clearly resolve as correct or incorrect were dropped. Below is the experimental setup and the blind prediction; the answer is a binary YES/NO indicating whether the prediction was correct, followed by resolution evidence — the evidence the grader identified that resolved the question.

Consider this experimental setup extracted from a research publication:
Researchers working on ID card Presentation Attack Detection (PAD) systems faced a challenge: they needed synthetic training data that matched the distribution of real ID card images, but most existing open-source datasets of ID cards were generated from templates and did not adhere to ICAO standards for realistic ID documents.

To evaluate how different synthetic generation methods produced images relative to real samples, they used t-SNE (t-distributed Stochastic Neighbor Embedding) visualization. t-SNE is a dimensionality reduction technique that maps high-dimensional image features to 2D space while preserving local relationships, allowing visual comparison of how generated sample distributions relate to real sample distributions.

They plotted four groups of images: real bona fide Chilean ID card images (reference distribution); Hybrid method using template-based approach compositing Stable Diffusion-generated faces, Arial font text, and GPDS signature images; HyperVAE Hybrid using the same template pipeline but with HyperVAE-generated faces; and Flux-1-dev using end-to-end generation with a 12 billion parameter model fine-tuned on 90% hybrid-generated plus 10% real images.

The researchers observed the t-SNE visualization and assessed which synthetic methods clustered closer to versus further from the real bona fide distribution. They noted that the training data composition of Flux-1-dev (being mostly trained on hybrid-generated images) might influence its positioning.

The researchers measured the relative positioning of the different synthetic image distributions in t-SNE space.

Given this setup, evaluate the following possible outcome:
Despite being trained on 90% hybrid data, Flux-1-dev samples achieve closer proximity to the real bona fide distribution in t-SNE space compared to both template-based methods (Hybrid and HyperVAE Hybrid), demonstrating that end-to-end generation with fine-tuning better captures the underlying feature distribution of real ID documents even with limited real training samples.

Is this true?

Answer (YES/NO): NO